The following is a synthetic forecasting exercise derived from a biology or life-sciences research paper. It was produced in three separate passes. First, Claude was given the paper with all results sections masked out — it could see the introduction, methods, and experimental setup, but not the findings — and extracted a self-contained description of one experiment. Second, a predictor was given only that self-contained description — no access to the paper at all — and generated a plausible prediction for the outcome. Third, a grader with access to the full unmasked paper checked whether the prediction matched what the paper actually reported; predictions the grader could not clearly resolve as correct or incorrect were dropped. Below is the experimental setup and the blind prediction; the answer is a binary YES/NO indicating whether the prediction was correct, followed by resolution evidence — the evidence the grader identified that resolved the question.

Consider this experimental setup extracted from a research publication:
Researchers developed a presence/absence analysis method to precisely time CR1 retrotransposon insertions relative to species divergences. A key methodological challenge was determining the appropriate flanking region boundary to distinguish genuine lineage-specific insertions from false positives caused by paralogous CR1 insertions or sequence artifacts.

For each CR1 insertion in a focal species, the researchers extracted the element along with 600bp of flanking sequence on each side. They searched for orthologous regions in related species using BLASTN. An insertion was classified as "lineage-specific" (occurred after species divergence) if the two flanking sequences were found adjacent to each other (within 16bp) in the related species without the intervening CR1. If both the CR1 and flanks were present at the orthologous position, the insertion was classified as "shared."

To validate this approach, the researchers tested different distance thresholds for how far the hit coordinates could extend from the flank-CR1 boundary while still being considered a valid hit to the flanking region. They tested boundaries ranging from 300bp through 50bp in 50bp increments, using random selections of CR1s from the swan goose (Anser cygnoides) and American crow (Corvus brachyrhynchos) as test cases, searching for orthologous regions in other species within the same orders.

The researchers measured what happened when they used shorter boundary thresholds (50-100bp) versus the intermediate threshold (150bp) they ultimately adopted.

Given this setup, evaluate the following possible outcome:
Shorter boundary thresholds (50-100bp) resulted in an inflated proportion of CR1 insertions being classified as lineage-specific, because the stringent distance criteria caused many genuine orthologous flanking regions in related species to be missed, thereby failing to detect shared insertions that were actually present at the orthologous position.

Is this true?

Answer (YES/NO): NO